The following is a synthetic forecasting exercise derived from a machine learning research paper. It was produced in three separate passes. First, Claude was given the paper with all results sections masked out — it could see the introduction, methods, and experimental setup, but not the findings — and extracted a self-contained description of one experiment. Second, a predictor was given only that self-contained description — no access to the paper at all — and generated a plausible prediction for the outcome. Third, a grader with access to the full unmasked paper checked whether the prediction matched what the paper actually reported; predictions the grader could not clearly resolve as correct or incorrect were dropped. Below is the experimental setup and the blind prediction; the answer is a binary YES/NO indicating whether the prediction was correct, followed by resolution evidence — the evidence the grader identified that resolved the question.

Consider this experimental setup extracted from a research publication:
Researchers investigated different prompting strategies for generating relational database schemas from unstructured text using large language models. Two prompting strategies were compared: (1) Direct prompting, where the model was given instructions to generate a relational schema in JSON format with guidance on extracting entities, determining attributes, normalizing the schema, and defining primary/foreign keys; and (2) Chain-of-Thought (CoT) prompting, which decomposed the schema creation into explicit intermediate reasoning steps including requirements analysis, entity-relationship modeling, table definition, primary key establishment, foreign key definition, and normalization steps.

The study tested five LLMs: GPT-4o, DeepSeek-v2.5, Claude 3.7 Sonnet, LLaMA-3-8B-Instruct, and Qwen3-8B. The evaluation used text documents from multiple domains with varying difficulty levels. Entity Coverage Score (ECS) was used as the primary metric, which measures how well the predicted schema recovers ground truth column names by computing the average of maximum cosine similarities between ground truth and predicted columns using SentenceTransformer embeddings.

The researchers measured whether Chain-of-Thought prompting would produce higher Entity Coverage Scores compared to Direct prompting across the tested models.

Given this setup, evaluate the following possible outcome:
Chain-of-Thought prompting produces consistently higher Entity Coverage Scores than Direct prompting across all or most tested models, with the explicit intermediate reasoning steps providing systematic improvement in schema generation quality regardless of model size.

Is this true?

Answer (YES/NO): YES